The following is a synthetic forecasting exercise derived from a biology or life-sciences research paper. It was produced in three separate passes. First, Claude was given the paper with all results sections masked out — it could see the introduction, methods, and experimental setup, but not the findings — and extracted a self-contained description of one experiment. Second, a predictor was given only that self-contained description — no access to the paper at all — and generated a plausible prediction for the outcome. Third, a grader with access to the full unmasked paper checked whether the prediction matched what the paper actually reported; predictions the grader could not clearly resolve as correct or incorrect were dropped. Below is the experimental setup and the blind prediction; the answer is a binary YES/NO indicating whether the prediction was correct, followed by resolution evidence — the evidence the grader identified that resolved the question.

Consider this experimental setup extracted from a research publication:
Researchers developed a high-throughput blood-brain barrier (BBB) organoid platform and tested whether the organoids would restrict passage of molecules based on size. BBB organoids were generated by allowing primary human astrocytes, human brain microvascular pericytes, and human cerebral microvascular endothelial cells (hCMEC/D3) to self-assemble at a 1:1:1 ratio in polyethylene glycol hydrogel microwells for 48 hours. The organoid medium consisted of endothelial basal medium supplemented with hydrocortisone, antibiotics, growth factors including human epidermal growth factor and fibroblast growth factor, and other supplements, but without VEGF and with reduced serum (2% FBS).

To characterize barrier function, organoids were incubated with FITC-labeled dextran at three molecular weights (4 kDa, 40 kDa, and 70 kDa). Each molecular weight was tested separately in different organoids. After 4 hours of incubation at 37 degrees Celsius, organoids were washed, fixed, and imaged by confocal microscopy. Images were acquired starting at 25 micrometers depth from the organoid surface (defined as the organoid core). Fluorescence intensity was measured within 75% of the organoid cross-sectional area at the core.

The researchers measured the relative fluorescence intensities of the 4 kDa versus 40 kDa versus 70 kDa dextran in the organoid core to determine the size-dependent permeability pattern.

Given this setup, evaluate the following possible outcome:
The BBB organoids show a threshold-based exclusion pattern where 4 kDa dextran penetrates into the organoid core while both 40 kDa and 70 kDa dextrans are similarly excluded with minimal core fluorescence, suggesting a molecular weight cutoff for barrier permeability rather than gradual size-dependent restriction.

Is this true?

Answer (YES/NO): NO